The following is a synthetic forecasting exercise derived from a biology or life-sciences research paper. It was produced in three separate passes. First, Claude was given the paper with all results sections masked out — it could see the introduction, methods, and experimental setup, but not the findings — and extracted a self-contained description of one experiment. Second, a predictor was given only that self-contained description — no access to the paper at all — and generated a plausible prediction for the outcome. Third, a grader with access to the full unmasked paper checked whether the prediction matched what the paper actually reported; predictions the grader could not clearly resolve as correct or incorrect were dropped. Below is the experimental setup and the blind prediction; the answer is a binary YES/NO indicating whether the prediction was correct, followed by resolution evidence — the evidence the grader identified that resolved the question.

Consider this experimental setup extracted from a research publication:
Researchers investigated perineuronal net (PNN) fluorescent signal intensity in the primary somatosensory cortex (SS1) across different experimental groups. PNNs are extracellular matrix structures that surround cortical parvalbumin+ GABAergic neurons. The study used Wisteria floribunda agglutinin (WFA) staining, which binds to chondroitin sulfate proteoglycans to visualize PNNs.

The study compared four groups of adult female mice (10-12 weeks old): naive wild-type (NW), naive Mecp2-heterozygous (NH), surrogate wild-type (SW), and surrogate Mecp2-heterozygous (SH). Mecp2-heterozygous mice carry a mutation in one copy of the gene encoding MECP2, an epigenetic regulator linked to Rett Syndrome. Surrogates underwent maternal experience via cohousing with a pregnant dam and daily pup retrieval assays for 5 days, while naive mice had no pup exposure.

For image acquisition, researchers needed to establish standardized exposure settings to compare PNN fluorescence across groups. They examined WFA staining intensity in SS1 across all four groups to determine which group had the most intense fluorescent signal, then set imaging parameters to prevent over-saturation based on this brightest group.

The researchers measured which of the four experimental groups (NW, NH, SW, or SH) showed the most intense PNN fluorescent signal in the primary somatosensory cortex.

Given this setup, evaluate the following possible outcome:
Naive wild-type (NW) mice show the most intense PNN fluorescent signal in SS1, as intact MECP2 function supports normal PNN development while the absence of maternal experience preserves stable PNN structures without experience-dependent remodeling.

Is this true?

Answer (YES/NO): NO